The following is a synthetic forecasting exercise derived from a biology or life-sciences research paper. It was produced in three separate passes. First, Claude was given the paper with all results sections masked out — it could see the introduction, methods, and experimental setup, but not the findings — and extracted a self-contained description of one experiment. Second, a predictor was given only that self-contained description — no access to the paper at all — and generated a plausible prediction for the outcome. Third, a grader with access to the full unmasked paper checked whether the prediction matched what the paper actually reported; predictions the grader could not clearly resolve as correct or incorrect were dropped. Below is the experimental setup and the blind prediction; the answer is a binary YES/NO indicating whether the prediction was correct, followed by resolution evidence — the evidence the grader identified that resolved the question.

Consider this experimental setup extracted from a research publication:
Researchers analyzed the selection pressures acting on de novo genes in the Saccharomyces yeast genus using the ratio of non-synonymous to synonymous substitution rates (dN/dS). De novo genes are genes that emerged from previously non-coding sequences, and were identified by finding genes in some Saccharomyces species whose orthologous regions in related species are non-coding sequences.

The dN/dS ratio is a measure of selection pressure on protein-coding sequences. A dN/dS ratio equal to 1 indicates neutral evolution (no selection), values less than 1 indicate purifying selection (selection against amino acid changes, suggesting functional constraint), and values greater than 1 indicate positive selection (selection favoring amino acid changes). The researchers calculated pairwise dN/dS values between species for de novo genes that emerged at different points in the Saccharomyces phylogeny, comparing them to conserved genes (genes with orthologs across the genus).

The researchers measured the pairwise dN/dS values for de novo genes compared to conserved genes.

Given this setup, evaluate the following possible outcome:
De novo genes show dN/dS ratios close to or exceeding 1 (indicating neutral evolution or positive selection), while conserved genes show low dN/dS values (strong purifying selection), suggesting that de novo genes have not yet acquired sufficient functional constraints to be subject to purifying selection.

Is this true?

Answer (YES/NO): NO